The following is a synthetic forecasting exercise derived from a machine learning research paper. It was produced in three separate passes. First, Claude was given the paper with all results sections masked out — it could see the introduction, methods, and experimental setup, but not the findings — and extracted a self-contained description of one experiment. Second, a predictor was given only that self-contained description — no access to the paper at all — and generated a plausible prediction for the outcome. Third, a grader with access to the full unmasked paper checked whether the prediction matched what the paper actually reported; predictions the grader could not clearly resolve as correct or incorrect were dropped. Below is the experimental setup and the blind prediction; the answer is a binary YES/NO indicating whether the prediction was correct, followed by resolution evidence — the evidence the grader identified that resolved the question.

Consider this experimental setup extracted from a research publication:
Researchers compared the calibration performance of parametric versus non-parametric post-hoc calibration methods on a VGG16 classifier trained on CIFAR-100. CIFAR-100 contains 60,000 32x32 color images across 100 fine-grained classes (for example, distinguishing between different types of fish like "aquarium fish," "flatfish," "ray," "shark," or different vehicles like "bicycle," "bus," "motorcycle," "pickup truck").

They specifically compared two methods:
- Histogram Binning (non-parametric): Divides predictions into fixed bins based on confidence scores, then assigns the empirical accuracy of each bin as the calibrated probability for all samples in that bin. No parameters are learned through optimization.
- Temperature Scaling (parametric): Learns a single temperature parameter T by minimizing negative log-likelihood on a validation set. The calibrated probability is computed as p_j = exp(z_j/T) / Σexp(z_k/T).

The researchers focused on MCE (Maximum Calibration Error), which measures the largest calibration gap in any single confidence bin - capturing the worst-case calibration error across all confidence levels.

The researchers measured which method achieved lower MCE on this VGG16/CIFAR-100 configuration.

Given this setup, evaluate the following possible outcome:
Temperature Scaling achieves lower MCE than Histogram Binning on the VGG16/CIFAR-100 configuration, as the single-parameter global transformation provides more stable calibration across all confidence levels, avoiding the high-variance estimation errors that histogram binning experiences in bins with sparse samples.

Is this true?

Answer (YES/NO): NO